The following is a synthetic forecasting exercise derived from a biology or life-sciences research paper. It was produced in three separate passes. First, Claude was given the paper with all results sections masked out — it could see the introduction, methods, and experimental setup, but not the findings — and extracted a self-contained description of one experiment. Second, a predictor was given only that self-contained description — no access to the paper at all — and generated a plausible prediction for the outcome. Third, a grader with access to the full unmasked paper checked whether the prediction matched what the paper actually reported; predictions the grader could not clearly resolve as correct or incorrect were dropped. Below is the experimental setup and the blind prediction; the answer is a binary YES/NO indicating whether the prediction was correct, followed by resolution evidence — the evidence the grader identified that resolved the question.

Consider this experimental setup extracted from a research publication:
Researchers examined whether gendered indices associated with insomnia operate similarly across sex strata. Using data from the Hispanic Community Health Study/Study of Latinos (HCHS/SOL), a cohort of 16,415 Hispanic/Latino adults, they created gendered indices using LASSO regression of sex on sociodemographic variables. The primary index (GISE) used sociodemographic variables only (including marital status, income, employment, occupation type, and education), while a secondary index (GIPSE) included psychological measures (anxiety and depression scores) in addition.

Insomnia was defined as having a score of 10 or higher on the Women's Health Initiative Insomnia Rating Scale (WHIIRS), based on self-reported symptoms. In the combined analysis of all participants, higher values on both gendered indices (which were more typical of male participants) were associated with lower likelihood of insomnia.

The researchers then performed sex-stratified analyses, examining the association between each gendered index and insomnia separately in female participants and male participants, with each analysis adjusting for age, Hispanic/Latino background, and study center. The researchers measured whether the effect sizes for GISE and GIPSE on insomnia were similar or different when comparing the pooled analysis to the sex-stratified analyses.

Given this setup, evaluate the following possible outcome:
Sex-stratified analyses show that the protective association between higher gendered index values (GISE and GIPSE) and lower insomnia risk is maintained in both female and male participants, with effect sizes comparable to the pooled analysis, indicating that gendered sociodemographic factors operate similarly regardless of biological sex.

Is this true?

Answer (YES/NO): YES